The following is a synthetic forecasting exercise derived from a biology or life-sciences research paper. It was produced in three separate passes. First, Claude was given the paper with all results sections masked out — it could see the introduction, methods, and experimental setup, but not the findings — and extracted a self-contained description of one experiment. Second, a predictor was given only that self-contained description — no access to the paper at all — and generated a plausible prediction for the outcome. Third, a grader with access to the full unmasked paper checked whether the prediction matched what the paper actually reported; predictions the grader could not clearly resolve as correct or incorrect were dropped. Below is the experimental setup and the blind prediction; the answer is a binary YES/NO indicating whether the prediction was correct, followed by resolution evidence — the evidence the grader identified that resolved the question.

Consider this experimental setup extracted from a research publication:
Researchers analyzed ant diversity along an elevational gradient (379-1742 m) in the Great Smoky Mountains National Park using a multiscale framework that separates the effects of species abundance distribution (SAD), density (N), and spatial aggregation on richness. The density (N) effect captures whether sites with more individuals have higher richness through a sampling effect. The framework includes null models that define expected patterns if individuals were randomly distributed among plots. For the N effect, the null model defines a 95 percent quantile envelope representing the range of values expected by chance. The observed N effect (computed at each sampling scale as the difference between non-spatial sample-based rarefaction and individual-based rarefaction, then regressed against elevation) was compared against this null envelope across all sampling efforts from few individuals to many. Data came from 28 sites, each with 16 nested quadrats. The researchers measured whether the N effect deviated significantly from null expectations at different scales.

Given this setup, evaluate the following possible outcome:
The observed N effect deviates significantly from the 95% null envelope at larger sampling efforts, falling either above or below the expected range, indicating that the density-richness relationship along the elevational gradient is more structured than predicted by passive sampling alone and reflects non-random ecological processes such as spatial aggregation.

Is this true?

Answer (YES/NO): NO